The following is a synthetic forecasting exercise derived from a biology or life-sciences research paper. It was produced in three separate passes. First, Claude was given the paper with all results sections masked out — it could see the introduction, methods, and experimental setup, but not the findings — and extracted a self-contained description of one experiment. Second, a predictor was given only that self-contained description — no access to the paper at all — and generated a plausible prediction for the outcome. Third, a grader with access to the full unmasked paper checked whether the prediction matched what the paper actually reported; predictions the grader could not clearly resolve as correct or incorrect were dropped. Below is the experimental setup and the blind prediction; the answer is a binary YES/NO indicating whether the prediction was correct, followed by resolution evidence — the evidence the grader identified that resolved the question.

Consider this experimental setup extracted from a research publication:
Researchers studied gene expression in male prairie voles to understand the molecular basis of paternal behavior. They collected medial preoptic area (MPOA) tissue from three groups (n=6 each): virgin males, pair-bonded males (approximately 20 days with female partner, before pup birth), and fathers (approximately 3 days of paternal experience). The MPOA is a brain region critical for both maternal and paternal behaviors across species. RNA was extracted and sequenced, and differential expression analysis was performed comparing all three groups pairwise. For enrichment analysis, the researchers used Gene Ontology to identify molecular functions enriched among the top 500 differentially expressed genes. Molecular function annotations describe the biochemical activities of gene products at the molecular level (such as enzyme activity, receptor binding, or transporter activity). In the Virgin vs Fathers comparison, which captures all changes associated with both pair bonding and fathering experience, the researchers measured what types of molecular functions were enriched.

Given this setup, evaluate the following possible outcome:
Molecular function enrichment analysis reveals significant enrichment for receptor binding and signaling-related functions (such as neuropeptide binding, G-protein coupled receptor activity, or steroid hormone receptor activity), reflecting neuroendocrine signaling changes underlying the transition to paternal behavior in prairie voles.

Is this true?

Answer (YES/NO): NO